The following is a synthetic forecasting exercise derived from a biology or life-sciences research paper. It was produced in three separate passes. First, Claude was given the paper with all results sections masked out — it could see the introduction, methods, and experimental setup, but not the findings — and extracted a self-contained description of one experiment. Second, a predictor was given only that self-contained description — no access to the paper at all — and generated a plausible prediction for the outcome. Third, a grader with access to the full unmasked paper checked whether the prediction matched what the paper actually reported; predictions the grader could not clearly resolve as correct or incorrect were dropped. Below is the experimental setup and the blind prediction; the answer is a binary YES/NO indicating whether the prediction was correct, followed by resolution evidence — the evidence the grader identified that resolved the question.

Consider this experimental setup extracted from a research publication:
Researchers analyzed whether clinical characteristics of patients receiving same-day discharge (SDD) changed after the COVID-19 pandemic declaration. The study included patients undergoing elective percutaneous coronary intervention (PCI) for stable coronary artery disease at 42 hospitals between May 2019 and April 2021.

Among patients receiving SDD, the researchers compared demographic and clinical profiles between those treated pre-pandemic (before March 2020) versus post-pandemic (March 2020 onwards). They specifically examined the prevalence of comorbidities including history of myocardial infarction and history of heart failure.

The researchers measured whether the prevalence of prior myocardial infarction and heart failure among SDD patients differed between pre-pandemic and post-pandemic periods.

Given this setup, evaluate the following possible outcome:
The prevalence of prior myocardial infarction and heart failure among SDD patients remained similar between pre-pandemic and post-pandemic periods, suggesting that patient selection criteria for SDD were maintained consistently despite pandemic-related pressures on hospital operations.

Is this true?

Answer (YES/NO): NO